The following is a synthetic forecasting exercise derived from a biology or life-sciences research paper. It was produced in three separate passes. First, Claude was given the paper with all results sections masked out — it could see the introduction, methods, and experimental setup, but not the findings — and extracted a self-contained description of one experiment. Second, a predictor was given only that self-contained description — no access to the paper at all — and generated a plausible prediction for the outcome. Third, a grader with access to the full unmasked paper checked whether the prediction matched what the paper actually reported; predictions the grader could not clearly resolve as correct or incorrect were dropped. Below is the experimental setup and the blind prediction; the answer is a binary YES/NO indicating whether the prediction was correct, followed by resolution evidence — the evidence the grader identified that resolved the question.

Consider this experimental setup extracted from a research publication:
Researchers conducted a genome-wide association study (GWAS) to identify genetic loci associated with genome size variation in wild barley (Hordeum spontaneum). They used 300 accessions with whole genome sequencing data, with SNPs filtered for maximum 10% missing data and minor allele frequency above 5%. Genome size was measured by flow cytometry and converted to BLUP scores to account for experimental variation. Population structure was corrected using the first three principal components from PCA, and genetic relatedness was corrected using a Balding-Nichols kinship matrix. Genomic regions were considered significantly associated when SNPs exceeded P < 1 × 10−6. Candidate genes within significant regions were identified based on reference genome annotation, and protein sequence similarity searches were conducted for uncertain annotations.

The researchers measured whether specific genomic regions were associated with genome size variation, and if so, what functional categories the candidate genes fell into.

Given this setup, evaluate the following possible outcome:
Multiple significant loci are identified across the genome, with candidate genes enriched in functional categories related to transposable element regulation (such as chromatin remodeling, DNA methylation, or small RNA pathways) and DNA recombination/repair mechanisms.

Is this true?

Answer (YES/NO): NO